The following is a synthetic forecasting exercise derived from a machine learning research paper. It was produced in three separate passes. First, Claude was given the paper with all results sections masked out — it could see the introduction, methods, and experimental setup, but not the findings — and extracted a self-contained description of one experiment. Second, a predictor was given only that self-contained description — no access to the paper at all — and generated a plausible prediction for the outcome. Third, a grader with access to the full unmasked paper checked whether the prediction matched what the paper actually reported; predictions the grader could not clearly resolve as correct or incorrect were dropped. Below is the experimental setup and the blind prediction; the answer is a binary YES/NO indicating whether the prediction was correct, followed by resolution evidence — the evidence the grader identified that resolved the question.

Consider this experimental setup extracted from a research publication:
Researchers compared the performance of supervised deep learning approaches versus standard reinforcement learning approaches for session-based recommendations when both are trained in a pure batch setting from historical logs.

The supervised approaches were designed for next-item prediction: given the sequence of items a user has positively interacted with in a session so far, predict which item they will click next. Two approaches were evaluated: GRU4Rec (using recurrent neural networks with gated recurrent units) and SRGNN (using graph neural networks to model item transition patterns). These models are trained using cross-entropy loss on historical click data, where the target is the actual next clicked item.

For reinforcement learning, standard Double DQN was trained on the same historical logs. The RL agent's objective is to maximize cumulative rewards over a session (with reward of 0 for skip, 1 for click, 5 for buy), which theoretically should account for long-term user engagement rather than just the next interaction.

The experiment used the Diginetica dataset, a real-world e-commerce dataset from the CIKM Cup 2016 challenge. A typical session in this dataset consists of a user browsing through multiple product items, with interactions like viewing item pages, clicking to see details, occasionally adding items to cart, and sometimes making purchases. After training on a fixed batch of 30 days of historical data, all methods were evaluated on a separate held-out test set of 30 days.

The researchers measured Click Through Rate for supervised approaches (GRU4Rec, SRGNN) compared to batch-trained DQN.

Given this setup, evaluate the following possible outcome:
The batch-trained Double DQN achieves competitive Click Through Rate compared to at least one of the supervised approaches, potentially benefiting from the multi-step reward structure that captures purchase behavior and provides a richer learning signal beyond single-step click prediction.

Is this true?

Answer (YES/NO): YES